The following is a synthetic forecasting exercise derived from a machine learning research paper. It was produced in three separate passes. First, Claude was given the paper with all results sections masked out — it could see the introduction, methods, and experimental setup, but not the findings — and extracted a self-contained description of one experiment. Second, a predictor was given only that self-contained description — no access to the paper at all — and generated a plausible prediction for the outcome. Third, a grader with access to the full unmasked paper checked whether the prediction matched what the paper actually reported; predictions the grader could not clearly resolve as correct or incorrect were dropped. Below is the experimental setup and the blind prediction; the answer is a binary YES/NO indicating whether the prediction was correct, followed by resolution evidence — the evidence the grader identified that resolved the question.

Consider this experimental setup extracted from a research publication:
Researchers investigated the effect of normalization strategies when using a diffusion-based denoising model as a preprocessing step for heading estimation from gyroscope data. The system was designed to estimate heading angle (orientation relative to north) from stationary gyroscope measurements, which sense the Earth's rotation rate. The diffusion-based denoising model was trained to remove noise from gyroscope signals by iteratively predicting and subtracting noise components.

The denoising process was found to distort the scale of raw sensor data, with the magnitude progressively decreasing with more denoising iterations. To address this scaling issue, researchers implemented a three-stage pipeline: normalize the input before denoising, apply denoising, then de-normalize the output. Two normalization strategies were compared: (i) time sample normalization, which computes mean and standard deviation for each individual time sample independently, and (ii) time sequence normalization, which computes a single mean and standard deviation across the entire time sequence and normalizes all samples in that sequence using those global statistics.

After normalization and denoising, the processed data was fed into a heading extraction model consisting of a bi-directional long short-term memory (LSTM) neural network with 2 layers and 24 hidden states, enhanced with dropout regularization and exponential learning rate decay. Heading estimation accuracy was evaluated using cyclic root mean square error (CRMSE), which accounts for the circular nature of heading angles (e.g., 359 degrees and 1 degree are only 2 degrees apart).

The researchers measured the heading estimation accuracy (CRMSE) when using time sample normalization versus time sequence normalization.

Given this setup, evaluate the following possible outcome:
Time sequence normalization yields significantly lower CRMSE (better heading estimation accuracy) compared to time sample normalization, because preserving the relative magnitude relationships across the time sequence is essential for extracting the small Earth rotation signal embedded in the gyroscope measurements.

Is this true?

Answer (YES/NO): YES